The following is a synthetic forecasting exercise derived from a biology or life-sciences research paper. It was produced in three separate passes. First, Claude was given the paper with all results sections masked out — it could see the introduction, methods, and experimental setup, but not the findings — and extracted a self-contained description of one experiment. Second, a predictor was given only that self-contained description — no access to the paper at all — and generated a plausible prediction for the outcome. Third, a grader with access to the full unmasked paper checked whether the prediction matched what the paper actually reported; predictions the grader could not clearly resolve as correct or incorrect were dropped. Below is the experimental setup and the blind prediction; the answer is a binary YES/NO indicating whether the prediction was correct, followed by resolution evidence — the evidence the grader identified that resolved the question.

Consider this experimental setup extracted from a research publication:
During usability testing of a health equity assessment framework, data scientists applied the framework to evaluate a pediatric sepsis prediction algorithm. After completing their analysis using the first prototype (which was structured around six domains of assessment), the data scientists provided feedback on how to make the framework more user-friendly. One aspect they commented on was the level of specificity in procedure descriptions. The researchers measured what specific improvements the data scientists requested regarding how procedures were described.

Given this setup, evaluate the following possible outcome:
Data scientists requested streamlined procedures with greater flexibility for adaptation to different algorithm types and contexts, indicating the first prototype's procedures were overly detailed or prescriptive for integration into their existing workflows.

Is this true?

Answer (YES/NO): NO